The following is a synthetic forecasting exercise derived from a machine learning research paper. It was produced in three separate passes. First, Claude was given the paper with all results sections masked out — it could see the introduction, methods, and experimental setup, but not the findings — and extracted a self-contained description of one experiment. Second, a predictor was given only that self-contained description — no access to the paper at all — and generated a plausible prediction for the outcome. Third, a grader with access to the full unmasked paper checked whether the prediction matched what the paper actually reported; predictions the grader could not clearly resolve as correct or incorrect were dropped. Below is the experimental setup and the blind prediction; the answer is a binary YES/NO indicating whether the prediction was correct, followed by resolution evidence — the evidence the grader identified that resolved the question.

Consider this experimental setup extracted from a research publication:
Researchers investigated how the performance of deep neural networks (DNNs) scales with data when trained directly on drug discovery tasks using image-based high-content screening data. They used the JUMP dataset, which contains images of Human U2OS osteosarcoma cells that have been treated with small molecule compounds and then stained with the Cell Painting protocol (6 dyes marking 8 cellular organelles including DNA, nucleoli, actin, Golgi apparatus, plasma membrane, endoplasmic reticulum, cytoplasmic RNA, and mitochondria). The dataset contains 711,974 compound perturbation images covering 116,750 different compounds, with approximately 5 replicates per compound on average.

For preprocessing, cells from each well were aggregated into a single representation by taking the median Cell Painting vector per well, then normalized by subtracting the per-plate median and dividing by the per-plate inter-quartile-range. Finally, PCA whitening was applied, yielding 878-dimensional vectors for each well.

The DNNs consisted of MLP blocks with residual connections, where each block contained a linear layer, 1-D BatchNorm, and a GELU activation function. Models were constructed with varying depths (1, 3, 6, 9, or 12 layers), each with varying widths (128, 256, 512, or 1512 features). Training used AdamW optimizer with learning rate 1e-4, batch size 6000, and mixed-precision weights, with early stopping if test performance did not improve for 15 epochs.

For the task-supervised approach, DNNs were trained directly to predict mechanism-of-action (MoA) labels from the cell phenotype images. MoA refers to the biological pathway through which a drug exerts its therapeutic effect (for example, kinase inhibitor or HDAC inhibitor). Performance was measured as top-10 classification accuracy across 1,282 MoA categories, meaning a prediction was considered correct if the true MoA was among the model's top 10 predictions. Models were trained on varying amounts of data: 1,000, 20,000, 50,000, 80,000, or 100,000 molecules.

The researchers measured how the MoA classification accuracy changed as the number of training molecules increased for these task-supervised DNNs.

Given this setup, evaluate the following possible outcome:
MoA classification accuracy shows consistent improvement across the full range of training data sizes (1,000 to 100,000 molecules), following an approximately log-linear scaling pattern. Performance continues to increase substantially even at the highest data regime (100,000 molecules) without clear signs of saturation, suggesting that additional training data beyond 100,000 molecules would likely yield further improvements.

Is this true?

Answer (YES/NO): NO